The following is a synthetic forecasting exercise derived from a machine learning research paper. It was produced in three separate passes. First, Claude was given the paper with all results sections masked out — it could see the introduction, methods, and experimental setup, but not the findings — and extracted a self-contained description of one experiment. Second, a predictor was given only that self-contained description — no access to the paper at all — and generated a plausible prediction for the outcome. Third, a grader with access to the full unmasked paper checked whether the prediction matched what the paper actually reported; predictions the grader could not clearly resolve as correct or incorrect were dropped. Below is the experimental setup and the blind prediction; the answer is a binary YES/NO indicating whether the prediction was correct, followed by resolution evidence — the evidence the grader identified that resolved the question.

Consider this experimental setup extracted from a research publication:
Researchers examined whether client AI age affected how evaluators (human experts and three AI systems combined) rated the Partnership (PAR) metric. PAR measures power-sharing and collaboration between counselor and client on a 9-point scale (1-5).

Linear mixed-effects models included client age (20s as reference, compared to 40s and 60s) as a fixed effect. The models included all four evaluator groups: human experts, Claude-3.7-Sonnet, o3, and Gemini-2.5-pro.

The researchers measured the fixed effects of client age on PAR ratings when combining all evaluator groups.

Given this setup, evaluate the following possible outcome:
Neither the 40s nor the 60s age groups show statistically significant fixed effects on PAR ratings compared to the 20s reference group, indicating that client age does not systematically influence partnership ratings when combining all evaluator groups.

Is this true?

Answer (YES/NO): NO